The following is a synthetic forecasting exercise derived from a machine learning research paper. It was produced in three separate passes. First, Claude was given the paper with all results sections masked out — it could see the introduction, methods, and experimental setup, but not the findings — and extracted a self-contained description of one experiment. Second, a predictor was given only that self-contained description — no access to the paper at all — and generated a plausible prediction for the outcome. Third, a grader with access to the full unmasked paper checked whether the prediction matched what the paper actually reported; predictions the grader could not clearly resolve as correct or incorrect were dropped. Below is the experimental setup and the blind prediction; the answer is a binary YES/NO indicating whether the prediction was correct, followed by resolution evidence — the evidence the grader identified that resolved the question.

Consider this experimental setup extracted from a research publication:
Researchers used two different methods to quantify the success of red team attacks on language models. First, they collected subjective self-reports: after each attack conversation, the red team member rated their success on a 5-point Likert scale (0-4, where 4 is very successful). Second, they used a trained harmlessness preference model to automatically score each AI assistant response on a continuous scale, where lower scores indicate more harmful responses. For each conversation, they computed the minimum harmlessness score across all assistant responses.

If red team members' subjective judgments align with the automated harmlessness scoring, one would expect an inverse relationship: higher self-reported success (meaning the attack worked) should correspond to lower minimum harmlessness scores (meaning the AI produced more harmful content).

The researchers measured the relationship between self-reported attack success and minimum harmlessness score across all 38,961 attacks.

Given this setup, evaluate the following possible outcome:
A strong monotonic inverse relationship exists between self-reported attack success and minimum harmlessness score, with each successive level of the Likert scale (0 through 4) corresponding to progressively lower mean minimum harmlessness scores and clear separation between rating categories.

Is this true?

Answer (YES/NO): NO